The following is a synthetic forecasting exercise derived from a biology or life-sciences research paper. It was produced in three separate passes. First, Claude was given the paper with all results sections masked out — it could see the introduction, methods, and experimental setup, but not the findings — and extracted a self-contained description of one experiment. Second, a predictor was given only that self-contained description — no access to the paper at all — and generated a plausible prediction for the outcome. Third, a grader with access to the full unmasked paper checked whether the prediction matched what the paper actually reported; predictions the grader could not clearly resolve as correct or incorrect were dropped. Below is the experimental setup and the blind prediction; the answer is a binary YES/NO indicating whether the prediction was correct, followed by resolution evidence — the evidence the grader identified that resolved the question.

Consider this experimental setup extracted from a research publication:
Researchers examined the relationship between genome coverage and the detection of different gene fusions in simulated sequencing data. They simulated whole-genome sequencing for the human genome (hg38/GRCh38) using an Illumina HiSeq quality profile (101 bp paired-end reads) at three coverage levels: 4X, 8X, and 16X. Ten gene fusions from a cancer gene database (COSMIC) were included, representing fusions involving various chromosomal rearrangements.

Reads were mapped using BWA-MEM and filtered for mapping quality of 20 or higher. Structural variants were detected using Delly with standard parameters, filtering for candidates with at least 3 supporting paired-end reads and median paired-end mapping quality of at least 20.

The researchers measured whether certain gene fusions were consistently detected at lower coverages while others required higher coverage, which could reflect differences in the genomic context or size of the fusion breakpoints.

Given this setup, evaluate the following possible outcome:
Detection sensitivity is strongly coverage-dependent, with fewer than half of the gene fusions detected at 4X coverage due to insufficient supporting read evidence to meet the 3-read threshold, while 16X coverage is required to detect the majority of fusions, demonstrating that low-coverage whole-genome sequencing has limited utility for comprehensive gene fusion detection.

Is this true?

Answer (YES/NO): NO